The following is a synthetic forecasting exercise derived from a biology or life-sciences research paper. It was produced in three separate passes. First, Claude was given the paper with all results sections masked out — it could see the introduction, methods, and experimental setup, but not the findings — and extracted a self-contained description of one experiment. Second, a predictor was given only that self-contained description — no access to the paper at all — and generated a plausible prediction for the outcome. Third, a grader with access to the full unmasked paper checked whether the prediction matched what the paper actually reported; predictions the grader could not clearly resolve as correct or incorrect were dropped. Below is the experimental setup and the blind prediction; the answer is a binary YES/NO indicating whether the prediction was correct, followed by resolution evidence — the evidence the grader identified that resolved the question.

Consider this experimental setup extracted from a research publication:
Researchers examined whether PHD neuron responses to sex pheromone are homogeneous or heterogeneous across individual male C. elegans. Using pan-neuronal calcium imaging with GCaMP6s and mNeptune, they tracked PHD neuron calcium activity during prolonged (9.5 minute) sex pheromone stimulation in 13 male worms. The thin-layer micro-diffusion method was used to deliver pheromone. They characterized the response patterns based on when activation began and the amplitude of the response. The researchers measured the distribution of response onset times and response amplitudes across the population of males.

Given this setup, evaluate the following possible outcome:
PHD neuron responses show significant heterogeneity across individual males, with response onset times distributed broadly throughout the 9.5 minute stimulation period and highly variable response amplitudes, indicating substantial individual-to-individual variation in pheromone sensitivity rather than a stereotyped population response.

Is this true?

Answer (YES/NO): NO